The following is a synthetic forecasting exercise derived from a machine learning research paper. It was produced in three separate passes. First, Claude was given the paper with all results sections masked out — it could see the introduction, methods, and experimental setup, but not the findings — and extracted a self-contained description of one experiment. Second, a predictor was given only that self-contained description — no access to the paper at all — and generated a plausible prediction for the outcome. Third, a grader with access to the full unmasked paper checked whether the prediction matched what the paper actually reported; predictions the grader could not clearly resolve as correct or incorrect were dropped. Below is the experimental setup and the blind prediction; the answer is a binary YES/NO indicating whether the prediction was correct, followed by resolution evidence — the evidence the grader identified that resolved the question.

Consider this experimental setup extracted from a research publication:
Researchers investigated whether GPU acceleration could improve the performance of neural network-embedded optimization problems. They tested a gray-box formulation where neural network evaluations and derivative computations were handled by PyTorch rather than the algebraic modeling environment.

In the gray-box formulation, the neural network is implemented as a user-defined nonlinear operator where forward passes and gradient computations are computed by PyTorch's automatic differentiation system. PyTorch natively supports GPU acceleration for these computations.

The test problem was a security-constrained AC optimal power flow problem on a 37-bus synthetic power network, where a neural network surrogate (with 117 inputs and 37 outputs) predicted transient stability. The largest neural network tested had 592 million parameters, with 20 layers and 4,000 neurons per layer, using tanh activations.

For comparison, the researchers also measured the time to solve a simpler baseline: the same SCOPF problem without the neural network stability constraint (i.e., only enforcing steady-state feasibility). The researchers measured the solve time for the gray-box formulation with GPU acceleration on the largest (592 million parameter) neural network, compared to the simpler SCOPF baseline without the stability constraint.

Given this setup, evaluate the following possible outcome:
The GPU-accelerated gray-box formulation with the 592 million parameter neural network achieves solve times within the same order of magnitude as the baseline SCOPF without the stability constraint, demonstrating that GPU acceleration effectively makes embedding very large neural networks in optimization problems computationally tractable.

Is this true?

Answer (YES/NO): YES